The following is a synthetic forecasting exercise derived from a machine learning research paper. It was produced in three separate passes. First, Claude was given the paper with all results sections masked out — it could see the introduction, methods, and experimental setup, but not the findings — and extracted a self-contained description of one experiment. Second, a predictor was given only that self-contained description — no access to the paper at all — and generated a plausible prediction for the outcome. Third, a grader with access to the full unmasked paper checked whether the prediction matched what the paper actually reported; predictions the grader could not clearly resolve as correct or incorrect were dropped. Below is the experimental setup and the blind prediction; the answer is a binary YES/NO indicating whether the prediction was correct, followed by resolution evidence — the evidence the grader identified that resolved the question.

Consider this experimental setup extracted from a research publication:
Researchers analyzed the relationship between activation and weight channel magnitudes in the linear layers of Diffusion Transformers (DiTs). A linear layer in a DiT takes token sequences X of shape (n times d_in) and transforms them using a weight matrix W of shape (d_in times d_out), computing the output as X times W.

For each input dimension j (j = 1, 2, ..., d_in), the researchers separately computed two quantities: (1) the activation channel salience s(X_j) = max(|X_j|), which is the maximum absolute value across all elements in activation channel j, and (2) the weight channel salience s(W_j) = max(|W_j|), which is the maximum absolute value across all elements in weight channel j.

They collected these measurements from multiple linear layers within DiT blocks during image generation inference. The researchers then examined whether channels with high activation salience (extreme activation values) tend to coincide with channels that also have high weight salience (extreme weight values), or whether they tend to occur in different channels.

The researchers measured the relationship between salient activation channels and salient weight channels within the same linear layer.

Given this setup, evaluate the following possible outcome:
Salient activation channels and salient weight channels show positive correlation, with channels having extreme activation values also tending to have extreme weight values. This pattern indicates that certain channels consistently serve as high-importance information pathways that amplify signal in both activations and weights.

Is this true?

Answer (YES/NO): NO